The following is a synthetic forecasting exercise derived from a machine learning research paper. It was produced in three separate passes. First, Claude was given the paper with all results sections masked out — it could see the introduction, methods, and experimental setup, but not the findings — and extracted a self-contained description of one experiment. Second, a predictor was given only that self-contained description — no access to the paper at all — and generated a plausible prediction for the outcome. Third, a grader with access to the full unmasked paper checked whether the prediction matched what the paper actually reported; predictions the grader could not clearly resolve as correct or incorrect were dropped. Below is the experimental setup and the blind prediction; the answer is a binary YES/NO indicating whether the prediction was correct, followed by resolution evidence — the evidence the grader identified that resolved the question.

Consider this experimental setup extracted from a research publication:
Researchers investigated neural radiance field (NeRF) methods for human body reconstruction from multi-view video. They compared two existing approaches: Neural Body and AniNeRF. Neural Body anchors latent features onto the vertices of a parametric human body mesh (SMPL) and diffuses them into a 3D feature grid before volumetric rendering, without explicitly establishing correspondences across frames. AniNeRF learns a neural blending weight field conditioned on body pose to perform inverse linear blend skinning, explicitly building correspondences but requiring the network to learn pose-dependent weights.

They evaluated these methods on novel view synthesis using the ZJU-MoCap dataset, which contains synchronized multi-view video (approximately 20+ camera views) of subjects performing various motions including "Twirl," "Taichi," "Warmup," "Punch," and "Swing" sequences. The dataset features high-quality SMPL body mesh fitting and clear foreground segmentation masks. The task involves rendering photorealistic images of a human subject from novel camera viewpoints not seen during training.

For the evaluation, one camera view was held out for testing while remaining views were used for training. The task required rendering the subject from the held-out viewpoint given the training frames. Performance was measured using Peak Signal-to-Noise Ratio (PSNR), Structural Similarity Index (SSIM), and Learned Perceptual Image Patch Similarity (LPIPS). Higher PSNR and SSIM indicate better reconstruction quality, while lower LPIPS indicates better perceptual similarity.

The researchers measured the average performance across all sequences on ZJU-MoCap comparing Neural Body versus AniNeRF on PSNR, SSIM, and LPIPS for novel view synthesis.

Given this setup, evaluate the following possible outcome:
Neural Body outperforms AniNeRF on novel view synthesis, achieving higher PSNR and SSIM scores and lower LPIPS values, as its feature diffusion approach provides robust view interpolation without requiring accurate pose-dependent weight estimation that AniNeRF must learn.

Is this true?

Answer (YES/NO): YES